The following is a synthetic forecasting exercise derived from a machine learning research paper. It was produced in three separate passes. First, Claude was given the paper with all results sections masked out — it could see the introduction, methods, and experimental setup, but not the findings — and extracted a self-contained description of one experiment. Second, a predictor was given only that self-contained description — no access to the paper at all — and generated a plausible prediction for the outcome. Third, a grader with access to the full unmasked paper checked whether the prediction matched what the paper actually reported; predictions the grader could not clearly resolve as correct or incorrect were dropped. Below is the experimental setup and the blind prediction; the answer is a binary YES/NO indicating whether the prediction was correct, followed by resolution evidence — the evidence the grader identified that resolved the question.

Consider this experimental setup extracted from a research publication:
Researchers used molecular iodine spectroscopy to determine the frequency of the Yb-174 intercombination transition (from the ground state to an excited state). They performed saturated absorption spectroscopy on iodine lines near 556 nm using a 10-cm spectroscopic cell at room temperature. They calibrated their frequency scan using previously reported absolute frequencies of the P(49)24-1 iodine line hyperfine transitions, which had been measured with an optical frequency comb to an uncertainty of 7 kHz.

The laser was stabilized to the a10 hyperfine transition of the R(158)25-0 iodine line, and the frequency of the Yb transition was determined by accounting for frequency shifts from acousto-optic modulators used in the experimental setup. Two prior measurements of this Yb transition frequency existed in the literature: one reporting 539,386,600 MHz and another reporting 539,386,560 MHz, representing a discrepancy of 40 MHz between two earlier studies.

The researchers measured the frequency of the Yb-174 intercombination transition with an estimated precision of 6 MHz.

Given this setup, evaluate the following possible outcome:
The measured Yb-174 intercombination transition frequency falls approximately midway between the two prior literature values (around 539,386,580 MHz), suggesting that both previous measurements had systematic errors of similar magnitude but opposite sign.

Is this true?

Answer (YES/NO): NO